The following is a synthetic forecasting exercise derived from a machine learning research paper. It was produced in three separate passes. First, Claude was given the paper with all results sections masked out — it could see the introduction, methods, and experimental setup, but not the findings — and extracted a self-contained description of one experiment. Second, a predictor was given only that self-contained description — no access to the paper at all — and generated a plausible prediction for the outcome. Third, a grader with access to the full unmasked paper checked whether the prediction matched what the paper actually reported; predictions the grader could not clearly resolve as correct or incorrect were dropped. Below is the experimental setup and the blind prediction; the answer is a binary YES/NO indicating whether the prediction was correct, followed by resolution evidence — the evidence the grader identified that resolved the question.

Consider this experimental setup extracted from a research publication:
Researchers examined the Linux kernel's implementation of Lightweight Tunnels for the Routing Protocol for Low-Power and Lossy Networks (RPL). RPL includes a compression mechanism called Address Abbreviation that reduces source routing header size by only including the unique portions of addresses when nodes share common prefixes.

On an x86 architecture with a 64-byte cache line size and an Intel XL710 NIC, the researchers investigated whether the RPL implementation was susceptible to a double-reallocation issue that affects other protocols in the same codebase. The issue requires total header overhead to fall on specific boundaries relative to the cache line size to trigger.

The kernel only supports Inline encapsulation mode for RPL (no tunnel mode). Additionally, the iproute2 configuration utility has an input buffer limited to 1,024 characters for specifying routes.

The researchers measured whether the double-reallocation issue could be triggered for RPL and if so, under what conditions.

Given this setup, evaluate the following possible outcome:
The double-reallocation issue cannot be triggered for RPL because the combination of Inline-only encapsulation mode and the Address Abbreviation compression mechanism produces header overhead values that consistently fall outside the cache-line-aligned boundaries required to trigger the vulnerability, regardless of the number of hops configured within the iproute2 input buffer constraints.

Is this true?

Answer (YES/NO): NO